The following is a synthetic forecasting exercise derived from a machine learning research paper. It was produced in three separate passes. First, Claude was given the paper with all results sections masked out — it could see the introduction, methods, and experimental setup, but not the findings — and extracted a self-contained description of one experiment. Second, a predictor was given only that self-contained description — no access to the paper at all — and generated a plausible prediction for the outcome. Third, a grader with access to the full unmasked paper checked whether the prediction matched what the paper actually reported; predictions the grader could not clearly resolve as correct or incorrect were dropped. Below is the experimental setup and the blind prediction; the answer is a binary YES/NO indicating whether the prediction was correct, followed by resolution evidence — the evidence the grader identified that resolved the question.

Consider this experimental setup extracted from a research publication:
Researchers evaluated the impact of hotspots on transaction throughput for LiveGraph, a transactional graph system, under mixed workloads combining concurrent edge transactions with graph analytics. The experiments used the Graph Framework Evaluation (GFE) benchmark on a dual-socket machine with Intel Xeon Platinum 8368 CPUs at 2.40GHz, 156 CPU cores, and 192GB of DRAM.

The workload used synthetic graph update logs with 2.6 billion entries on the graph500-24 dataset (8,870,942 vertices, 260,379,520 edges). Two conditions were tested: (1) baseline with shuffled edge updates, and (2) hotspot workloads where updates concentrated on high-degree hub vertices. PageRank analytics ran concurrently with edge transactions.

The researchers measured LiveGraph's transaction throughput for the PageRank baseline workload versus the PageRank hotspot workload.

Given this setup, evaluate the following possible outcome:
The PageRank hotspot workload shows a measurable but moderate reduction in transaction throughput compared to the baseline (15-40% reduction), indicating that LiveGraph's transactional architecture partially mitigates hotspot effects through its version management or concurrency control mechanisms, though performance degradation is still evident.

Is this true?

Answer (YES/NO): YES